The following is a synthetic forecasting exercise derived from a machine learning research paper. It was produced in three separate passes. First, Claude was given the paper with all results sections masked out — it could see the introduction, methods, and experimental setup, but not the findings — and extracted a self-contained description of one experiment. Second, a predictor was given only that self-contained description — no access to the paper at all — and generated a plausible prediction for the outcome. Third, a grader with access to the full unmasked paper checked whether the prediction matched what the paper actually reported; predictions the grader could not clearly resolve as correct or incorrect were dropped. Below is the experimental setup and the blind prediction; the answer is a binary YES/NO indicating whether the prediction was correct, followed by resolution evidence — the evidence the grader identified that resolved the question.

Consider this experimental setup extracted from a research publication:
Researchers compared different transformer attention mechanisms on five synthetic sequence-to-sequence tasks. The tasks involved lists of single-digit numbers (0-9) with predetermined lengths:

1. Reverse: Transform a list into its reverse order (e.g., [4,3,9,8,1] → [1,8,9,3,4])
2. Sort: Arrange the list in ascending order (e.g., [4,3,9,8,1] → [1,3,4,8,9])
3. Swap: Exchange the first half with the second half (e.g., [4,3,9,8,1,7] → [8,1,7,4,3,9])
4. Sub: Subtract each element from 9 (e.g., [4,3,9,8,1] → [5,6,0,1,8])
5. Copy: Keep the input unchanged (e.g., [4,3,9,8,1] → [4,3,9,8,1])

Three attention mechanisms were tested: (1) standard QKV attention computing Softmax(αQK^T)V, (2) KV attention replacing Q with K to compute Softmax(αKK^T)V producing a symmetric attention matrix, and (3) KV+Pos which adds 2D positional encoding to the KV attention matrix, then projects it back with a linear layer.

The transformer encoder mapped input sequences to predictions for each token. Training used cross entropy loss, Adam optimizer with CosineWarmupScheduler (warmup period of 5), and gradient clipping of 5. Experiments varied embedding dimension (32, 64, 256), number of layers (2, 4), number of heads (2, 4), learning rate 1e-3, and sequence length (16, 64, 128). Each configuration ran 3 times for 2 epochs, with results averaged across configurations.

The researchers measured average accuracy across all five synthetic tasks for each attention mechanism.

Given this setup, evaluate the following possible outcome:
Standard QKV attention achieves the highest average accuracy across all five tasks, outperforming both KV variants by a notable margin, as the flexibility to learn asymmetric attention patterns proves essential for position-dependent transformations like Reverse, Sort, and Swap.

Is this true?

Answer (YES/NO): NO